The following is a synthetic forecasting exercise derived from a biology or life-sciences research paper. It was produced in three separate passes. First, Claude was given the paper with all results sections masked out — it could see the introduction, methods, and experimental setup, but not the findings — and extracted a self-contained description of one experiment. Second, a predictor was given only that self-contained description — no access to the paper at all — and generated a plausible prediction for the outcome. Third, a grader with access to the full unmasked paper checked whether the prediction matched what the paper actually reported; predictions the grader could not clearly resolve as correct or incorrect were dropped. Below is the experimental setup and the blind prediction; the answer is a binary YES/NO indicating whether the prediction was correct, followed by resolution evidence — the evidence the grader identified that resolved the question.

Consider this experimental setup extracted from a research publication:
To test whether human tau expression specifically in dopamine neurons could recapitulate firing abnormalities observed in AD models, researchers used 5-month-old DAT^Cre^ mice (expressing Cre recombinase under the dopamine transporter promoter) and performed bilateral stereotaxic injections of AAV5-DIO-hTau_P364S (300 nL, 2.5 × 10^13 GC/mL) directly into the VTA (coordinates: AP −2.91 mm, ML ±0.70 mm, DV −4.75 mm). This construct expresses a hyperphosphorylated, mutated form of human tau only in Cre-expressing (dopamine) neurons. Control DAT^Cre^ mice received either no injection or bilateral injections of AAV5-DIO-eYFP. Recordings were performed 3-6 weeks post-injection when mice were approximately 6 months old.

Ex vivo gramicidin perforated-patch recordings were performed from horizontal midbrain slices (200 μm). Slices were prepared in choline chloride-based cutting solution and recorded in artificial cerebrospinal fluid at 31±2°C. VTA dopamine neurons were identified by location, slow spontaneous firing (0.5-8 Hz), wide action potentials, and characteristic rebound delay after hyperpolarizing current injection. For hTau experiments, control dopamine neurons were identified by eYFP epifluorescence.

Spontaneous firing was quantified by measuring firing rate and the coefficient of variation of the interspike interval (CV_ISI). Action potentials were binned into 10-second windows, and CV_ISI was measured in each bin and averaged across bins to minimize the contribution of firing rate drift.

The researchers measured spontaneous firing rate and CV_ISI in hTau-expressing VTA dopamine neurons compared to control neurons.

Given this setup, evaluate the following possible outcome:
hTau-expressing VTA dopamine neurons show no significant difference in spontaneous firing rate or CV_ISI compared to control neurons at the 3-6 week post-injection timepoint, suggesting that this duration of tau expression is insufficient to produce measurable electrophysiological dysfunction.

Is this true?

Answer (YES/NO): NO